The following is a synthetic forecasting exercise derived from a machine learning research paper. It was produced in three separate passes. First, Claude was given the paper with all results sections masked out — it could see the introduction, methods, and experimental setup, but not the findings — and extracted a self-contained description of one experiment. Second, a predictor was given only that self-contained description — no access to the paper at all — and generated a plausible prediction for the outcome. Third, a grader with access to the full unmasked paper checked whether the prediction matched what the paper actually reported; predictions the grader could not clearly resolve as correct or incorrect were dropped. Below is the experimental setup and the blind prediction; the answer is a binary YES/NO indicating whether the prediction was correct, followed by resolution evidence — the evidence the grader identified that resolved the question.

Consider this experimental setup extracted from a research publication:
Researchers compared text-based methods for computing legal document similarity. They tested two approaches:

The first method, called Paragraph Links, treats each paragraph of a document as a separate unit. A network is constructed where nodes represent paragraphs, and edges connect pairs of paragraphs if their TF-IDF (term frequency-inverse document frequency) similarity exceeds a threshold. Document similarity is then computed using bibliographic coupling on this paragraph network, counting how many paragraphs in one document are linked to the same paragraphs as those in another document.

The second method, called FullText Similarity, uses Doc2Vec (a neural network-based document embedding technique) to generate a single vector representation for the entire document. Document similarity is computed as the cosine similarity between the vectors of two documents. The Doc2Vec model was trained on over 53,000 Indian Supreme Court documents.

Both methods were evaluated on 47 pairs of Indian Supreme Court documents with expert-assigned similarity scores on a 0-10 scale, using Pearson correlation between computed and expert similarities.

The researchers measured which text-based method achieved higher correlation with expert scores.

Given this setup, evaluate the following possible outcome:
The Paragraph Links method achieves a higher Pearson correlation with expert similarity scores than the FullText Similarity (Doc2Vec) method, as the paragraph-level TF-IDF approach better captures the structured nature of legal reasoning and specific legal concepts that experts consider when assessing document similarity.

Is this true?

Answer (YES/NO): NO